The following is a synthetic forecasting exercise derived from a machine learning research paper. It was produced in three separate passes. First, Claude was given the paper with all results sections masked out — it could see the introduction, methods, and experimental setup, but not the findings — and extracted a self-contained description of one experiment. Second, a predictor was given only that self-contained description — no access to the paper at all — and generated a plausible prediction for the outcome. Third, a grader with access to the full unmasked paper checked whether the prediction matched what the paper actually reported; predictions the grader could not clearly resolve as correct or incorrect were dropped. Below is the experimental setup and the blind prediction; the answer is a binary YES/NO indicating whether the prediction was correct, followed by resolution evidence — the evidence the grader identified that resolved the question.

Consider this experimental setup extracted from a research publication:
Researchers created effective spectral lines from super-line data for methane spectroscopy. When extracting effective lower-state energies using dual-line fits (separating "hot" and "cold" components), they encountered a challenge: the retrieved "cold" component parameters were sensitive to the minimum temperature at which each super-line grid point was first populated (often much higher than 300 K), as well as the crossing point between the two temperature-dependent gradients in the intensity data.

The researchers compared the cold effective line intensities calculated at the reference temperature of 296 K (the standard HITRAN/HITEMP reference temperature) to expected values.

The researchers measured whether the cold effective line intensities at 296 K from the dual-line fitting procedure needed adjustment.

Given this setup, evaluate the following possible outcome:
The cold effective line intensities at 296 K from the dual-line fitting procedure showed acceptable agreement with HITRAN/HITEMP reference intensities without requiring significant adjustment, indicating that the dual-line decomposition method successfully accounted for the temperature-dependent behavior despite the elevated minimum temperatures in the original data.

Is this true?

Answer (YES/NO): NO